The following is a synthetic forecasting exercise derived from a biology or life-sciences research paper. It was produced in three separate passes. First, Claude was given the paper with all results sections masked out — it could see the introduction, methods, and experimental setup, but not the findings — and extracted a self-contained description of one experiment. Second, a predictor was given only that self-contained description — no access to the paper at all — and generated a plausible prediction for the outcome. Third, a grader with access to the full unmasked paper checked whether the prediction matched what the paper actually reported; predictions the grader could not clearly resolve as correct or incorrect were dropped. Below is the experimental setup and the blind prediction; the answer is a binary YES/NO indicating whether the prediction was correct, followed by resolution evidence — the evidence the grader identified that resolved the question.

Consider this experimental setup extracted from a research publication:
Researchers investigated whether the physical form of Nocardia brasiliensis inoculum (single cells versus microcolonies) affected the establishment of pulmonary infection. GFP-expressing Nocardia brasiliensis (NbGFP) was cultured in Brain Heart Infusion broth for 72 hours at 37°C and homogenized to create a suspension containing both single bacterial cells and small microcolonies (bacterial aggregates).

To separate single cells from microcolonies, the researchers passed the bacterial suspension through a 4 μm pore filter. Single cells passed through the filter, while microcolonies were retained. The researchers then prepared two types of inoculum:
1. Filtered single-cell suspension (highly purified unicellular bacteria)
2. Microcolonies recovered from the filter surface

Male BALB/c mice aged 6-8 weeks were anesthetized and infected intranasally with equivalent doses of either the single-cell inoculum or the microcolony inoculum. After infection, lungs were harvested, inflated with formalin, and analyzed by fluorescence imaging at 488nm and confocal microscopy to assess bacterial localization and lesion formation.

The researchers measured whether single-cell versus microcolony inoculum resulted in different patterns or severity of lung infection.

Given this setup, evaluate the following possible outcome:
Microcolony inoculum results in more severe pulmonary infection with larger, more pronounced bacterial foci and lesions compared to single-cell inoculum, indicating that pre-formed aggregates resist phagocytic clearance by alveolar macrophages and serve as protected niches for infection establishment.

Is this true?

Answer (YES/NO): NO